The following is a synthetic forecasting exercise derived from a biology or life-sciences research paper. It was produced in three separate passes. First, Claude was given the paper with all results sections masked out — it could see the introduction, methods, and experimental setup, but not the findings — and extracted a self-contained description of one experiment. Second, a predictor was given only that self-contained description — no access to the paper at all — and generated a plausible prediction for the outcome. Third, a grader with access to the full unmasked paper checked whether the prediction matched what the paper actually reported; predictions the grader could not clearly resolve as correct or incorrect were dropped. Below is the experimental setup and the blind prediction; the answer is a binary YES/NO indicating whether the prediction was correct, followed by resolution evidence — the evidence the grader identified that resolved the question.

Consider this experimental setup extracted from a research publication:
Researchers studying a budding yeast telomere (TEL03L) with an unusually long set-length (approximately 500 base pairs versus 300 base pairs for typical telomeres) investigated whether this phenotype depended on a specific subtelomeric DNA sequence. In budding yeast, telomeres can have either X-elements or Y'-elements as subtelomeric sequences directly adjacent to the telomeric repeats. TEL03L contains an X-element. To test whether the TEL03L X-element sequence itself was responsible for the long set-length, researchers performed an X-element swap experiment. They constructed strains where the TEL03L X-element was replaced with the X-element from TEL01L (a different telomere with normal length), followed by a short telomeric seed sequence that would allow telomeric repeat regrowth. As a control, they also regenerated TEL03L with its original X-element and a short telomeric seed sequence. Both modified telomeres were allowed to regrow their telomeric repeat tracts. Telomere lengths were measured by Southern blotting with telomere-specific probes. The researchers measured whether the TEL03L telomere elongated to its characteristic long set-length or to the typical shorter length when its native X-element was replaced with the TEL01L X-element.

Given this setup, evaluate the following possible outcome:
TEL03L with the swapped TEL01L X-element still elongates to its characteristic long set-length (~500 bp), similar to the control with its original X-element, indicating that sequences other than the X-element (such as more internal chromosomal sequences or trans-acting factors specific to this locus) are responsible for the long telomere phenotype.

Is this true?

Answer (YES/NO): YES